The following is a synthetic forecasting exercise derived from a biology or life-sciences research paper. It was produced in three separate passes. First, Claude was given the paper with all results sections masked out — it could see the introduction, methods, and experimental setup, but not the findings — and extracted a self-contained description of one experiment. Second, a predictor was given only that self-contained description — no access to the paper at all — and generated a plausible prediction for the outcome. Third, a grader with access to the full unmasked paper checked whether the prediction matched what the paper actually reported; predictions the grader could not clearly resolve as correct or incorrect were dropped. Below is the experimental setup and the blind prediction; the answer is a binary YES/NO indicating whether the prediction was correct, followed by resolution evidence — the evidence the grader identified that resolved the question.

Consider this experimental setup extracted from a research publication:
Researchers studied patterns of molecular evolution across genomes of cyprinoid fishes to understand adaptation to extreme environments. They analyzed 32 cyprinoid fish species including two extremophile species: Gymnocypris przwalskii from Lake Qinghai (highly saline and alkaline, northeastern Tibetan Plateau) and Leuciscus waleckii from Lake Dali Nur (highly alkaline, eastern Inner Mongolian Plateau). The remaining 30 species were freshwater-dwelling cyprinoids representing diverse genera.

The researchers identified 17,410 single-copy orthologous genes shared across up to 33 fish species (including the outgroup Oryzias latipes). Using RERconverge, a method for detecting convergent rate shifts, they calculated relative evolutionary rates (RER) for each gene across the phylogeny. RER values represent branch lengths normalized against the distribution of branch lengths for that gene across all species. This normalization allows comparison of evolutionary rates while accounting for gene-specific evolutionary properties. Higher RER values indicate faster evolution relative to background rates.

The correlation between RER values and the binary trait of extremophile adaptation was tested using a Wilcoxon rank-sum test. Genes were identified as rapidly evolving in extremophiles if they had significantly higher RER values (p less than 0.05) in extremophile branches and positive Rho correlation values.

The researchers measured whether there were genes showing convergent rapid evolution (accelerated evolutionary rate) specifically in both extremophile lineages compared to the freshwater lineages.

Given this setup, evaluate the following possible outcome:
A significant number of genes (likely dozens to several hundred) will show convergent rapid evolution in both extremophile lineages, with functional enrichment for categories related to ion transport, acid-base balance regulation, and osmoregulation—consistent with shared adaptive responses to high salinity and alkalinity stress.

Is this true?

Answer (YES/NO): NO